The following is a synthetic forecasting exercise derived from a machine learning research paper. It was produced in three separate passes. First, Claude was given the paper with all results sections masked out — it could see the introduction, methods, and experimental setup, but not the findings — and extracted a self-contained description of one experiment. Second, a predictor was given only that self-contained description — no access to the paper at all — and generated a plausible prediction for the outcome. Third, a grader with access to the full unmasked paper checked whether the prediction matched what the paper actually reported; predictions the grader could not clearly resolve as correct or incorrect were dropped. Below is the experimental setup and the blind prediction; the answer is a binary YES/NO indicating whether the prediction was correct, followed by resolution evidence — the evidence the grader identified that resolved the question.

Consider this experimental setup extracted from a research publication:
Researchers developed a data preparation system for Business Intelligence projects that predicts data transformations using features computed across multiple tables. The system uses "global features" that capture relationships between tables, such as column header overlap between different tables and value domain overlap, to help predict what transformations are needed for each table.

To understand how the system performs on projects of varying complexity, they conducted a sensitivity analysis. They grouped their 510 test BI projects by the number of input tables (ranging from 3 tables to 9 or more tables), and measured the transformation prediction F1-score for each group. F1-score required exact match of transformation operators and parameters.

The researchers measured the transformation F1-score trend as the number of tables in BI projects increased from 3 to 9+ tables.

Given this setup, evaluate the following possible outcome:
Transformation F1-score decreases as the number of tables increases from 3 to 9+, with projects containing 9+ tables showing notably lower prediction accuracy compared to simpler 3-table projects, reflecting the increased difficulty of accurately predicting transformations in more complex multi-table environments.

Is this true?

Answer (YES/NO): NO